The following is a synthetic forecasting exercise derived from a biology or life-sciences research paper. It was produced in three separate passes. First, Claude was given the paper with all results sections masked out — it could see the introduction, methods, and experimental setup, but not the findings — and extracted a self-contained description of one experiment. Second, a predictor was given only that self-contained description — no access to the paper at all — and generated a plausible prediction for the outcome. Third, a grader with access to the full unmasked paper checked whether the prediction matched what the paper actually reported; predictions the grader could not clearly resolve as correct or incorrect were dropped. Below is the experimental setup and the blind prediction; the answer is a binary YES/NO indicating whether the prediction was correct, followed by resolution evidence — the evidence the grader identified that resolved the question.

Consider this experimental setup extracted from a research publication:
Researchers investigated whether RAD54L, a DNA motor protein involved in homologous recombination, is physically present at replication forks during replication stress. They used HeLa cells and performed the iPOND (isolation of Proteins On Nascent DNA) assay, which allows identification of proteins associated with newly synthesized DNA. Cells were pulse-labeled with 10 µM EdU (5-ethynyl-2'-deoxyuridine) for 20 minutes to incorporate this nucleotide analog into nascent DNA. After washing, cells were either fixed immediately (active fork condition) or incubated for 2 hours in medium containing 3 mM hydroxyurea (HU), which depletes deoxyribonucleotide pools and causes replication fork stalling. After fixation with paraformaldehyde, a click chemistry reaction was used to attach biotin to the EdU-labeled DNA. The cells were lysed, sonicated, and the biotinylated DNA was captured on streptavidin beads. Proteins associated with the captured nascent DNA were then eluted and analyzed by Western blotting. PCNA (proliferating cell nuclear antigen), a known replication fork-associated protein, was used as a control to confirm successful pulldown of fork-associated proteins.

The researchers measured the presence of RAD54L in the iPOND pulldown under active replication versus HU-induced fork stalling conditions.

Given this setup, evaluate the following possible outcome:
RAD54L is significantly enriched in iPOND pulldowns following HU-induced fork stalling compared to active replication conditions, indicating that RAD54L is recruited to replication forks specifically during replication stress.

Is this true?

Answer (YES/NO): YES